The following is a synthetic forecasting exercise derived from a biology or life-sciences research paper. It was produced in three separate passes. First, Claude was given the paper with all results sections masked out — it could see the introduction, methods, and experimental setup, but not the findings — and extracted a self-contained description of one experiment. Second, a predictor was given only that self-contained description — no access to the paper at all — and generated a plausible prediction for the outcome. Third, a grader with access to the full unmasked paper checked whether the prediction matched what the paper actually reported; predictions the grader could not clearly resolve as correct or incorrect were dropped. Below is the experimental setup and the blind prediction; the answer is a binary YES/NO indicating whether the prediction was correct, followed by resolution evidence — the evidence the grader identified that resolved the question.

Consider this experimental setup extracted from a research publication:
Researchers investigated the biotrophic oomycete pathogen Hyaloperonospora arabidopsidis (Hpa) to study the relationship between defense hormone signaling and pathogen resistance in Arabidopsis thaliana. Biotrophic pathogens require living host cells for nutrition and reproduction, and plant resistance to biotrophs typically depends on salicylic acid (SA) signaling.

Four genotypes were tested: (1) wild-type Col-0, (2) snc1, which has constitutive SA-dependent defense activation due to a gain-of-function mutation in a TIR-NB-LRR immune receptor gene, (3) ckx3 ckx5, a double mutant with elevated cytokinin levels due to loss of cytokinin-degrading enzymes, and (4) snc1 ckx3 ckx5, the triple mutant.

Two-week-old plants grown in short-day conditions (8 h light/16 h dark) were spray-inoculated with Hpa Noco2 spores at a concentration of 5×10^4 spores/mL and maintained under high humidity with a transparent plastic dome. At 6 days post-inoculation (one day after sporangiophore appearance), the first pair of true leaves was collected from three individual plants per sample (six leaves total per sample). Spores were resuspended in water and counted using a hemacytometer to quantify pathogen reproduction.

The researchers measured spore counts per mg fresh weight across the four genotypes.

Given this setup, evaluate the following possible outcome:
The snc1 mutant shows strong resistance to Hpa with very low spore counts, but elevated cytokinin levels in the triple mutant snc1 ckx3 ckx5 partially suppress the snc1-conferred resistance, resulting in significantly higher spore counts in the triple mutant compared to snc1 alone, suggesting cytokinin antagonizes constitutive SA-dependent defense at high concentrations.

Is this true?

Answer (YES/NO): NO